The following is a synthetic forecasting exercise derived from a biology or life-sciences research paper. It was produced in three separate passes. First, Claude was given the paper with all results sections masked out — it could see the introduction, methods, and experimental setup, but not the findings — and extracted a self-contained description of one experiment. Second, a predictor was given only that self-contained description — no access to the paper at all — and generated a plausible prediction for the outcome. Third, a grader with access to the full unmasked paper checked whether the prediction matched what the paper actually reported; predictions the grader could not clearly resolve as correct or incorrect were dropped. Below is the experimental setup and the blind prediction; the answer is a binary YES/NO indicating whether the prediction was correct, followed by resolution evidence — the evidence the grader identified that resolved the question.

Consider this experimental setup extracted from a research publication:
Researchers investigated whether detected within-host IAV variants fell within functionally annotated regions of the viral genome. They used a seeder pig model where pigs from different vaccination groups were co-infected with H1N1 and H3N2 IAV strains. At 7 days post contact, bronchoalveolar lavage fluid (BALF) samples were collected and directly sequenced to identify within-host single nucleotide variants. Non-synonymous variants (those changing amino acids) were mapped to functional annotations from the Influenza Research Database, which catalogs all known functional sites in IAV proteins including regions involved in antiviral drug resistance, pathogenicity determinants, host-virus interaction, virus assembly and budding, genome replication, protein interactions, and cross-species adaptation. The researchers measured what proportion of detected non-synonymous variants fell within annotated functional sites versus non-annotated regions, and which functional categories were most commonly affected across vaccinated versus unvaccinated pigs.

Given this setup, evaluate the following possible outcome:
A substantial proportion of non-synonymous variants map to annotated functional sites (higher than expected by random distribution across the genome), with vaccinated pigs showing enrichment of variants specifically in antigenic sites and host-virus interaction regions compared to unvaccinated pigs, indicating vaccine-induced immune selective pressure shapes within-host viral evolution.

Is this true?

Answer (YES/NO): NO